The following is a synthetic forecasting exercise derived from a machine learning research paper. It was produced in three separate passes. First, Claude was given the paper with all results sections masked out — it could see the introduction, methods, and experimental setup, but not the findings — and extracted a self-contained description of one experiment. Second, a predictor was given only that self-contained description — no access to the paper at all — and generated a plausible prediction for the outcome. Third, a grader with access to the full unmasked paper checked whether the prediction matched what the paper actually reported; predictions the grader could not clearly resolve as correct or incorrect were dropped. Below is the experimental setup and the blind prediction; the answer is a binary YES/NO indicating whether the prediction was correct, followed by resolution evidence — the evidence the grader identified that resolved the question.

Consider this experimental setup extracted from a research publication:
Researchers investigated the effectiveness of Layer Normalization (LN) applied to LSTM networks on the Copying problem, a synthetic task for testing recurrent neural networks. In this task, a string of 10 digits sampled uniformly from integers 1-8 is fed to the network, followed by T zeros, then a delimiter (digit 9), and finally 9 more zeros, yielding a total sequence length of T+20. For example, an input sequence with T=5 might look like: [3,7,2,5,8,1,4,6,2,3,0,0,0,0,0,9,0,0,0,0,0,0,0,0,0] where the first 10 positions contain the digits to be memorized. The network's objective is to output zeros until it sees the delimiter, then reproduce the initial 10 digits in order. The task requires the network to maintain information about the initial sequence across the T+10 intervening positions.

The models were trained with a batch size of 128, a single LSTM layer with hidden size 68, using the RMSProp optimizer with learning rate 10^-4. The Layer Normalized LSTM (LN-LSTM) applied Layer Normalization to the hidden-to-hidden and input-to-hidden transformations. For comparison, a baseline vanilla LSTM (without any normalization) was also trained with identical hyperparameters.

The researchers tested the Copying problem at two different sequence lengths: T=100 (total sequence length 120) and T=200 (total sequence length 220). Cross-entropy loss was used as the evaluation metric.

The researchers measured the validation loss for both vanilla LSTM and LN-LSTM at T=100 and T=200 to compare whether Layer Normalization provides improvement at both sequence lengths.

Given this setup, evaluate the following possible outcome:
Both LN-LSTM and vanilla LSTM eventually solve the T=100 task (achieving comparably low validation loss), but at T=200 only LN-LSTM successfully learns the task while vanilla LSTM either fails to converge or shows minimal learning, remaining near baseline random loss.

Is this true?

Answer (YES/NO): NO